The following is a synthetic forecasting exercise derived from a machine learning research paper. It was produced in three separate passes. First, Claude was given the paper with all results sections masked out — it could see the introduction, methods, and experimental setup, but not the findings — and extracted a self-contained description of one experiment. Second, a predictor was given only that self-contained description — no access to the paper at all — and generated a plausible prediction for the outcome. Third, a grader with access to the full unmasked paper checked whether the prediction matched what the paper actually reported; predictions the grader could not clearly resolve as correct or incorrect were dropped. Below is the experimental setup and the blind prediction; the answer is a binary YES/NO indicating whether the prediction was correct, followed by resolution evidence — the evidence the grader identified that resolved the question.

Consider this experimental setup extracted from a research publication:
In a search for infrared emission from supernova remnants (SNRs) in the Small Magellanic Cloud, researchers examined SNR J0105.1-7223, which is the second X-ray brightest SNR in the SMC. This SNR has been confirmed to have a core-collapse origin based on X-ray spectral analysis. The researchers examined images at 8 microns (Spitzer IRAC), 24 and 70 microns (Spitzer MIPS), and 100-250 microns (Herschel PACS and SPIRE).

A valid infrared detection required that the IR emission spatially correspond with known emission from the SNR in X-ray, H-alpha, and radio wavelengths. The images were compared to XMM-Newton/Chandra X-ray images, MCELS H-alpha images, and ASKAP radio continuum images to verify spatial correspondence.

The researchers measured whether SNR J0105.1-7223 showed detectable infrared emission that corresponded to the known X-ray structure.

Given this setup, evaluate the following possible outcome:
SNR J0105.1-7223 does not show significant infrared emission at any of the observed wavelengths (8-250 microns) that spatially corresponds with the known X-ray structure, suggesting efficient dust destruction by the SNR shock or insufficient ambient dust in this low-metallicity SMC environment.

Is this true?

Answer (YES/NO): YES